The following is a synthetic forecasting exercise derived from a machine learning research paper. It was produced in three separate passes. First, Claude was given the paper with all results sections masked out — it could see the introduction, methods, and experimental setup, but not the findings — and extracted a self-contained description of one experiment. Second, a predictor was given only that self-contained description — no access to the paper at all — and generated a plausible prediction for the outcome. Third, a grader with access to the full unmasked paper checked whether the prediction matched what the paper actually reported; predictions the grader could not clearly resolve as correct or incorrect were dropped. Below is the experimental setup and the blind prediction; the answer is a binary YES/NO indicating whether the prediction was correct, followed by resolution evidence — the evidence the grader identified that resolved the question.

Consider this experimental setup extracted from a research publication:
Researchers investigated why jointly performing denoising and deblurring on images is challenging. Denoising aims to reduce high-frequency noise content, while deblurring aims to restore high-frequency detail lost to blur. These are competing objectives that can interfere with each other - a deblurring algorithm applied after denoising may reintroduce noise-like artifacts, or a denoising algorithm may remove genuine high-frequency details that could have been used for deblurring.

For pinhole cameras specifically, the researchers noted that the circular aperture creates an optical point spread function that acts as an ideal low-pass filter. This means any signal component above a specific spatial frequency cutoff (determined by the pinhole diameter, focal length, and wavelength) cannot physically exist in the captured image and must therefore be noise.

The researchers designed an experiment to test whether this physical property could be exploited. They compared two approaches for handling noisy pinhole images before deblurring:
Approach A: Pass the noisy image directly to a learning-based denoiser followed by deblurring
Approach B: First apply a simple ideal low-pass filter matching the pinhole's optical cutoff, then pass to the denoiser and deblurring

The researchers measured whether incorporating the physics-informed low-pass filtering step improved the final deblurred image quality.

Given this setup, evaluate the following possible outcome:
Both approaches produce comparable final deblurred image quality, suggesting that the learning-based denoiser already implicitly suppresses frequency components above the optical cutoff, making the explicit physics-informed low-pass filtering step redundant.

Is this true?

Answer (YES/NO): NO